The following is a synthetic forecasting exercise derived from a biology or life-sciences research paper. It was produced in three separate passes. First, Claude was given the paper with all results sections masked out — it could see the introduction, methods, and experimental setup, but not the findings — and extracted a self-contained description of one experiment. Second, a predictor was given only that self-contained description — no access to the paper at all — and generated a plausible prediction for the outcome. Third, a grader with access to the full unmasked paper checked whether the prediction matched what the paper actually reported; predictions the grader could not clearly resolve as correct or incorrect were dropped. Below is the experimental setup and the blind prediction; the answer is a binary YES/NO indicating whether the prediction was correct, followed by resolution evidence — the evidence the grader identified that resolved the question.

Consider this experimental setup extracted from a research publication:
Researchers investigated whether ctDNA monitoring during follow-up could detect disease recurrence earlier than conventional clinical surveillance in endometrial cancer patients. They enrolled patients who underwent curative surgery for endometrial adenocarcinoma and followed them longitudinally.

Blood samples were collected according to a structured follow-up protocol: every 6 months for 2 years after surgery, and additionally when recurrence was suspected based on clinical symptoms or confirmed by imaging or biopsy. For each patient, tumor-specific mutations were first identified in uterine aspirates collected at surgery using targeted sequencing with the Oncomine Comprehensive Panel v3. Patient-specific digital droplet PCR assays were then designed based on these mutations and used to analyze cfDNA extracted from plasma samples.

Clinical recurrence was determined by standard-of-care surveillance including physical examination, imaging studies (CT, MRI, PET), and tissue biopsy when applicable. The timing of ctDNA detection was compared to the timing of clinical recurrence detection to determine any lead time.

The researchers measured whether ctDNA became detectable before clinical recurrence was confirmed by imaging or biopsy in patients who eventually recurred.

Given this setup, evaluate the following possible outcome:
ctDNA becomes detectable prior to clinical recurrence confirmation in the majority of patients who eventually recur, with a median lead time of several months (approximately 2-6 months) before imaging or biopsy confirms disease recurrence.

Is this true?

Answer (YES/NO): YES